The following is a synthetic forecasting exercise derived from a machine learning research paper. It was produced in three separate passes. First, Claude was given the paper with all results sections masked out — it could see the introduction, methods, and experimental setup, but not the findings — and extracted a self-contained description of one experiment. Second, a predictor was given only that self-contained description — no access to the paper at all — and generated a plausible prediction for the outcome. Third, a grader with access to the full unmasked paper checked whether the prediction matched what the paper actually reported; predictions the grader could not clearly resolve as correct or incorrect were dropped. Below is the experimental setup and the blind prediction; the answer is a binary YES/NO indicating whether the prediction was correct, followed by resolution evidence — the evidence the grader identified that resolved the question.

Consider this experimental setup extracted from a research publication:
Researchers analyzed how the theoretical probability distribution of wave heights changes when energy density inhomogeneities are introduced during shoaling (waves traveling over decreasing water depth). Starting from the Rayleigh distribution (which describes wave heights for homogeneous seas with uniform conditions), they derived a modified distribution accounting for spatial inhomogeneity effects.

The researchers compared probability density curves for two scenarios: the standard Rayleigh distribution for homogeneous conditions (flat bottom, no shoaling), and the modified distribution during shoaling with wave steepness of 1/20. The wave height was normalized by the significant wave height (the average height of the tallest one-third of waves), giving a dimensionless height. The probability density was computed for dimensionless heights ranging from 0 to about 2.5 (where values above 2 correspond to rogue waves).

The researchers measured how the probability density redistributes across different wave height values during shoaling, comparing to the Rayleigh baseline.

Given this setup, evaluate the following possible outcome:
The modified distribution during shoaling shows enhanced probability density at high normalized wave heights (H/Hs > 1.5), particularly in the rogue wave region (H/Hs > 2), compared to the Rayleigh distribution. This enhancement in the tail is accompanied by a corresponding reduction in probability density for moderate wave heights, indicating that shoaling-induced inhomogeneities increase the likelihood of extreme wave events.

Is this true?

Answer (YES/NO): NO